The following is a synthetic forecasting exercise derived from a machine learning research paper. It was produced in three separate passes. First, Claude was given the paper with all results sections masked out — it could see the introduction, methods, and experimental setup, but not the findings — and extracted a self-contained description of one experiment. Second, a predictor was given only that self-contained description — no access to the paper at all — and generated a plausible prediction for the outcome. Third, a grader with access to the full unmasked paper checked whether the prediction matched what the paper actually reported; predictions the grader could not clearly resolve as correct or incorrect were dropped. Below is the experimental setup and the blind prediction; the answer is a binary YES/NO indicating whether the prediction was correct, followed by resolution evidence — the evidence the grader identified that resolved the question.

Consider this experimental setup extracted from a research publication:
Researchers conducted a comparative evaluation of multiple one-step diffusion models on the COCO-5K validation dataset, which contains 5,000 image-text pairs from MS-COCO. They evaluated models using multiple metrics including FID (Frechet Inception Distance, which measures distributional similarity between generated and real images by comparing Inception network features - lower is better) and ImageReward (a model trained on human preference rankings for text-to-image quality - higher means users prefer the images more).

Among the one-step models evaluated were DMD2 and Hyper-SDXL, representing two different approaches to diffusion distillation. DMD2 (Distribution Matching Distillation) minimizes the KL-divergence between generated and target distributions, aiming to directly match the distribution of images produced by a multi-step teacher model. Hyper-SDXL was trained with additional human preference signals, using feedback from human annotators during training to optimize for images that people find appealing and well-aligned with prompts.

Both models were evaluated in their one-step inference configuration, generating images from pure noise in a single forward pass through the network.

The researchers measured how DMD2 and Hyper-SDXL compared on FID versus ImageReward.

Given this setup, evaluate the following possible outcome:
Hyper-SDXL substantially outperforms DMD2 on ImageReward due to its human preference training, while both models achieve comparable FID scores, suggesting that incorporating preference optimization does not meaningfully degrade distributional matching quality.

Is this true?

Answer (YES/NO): NO